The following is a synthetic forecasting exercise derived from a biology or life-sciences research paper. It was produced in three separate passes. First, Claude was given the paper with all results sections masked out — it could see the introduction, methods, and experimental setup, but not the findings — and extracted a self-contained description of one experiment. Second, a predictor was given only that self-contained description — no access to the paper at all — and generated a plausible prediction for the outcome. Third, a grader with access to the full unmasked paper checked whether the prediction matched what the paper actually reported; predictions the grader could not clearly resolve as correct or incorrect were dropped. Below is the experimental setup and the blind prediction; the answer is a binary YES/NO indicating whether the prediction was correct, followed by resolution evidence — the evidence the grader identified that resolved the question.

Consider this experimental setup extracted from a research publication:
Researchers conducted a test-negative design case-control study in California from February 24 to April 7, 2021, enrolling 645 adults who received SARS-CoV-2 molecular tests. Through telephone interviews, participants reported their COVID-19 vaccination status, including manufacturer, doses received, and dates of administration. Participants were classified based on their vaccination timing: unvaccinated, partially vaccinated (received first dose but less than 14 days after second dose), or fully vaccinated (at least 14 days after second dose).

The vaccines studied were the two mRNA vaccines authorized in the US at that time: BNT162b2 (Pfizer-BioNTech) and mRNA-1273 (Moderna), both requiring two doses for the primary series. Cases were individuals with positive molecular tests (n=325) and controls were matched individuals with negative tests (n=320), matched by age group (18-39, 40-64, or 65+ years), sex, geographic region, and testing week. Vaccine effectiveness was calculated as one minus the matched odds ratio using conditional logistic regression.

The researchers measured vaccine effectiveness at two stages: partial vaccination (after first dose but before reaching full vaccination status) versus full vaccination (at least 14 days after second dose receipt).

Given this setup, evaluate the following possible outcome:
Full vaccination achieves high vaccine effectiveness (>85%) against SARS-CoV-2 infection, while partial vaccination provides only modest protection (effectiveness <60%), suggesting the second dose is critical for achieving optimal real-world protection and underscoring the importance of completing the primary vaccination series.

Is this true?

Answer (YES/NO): NO